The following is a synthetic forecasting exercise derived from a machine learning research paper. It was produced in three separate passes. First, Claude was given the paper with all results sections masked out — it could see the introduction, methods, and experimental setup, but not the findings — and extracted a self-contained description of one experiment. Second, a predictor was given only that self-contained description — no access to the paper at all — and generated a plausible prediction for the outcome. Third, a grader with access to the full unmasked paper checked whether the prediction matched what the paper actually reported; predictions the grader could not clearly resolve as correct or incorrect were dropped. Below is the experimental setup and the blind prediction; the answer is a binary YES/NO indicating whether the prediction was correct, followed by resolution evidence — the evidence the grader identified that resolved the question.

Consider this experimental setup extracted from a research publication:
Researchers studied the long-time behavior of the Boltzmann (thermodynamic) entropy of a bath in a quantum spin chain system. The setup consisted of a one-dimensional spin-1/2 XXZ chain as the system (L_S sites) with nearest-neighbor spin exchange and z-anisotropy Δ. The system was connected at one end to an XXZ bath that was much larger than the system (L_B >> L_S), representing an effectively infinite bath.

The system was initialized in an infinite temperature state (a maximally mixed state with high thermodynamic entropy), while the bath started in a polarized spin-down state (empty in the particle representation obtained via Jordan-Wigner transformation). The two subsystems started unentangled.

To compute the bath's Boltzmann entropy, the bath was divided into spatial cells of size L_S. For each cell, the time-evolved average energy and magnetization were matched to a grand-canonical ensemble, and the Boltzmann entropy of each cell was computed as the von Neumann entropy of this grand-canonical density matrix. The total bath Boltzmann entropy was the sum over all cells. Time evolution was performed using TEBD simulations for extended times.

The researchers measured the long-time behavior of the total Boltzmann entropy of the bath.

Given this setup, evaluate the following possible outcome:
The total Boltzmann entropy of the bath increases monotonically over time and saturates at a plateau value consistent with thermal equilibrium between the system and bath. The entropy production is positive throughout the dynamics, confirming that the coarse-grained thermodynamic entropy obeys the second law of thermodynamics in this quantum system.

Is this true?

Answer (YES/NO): NO